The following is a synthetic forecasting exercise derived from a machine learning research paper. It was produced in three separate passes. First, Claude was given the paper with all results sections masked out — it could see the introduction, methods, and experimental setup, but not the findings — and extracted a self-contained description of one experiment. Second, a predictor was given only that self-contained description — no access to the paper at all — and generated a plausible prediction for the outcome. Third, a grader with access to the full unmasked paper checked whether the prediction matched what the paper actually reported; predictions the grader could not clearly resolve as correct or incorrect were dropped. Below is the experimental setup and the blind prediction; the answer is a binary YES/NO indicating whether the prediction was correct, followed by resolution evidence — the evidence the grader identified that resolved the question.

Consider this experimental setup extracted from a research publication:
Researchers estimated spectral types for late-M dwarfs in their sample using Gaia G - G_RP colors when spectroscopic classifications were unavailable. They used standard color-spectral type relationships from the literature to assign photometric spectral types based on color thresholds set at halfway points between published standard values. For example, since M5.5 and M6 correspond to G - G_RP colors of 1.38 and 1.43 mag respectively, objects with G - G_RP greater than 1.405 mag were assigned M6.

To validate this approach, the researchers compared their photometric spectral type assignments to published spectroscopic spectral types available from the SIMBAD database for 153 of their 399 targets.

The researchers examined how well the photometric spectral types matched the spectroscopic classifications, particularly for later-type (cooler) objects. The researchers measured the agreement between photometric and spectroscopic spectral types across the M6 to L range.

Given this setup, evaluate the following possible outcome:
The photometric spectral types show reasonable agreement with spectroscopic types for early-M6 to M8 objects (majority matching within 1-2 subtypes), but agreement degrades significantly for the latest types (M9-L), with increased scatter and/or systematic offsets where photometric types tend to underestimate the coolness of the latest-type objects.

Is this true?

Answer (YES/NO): NO